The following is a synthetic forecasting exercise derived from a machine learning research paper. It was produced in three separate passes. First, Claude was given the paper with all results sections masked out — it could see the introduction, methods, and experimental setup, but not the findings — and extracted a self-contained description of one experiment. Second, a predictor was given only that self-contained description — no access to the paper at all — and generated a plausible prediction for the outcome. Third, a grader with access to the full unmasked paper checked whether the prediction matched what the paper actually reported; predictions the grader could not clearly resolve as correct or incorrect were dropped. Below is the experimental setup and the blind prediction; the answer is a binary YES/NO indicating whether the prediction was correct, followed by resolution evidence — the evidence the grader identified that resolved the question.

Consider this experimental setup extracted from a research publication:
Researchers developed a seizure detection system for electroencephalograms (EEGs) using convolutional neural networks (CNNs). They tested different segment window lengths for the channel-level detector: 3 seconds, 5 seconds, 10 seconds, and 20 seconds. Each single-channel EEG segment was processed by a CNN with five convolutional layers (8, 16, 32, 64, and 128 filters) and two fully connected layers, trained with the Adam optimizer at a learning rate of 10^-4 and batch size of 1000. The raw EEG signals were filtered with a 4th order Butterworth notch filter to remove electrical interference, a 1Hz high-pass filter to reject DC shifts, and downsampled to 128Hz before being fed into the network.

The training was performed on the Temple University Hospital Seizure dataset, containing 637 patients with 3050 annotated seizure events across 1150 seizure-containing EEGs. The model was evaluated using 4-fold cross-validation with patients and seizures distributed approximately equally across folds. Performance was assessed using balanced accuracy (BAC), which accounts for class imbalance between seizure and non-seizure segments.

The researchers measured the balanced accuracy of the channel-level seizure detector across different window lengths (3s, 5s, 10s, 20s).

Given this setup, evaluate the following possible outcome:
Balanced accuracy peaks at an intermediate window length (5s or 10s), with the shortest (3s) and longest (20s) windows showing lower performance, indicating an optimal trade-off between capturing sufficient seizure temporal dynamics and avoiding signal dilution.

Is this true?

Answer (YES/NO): NO